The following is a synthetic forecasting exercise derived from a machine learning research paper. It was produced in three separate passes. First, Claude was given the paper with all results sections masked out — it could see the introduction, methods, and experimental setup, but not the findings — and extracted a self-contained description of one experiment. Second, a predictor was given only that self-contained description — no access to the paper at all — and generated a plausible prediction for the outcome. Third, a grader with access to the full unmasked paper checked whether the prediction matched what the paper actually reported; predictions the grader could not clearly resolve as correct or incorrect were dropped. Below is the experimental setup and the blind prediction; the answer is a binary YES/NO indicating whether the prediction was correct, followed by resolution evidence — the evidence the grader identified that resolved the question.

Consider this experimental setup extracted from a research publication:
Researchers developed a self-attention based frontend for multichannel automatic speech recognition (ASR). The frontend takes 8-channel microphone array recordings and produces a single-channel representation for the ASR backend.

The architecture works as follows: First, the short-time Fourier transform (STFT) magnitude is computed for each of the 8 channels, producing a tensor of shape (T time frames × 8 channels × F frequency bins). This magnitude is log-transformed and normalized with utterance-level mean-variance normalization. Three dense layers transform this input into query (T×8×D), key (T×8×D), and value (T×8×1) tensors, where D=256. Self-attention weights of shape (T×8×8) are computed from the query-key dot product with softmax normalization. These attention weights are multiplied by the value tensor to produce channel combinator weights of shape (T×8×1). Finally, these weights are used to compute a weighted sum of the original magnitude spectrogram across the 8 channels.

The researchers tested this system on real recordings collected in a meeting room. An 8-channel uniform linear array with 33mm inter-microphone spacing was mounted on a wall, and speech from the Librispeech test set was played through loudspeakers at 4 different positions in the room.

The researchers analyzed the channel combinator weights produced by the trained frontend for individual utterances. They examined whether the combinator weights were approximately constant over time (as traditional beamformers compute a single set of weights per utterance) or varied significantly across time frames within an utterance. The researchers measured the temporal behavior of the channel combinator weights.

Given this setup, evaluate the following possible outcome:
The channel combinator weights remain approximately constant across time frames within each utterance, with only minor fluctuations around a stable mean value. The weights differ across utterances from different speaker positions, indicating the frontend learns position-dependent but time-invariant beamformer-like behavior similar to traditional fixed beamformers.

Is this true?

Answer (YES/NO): NO